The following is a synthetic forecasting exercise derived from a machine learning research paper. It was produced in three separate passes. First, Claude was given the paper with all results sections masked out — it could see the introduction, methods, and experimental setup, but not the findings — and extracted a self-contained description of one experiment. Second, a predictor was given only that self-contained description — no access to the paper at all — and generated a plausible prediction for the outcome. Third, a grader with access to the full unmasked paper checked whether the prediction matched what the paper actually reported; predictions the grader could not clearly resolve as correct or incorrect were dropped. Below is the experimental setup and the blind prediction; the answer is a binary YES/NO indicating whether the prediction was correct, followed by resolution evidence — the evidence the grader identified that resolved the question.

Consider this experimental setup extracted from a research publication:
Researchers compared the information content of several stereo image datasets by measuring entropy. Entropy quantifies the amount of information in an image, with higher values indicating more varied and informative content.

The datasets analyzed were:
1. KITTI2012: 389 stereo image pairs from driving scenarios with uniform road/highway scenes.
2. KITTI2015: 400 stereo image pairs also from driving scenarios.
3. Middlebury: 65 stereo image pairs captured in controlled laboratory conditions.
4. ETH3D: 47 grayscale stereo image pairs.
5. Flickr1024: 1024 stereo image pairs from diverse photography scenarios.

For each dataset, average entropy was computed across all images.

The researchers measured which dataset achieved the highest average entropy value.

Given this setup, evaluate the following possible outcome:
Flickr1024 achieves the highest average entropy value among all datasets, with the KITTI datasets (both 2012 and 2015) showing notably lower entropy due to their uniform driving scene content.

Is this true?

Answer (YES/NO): NO